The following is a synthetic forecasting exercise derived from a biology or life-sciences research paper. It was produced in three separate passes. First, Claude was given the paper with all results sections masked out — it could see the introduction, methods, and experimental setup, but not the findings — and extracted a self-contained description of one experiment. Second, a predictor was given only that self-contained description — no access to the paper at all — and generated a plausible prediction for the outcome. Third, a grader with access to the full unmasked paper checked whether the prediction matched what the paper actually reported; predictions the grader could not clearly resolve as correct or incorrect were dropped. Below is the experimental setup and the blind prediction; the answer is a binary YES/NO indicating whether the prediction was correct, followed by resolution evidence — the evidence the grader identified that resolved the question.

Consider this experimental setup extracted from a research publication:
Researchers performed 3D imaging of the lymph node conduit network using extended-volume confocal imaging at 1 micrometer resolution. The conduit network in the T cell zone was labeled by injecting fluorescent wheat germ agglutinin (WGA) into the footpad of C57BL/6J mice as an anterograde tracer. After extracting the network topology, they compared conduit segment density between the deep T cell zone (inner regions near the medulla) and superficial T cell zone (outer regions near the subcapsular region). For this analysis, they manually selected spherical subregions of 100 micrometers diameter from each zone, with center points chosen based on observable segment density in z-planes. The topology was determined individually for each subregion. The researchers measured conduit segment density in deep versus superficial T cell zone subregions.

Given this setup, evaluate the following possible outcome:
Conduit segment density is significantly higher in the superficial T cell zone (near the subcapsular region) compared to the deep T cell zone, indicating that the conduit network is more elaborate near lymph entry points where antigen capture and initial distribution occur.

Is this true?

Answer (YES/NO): YES